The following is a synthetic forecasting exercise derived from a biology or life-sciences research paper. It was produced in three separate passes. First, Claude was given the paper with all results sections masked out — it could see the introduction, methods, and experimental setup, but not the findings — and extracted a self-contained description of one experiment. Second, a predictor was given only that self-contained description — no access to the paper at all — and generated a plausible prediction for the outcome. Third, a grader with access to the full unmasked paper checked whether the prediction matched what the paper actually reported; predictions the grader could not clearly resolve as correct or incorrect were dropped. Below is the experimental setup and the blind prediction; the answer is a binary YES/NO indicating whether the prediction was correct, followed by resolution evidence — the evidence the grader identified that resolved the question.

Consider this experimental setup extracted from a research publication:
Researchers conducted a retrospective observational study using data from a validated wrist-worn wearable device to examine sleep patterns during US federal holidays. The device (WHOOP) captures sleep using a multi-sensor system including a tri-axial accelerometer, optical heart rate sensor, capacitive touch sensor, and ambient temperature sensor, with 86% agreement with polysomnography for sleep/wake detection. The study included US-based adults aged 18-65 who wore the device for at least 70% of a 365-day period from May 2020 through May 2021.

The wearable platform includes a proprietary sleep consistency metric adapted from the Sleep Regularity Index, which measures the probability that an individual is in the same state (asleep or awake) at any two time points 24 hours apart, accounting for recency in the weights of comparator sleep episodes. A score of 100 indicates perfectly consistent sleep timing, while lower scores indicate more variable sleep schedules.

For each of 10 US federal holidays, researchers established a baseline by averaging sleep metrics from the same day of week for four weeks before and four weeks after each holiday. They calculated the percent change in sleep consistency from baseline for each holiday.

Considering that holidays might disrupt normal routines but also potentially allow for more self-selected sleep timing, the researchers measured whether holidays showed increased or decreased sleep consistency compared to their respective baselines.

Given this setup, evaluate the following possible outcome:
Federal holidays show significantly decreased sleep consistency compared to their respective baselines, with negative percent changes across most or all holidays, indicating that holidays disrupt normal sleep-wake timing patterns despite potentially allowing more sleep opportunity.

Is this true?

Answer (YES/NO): NO